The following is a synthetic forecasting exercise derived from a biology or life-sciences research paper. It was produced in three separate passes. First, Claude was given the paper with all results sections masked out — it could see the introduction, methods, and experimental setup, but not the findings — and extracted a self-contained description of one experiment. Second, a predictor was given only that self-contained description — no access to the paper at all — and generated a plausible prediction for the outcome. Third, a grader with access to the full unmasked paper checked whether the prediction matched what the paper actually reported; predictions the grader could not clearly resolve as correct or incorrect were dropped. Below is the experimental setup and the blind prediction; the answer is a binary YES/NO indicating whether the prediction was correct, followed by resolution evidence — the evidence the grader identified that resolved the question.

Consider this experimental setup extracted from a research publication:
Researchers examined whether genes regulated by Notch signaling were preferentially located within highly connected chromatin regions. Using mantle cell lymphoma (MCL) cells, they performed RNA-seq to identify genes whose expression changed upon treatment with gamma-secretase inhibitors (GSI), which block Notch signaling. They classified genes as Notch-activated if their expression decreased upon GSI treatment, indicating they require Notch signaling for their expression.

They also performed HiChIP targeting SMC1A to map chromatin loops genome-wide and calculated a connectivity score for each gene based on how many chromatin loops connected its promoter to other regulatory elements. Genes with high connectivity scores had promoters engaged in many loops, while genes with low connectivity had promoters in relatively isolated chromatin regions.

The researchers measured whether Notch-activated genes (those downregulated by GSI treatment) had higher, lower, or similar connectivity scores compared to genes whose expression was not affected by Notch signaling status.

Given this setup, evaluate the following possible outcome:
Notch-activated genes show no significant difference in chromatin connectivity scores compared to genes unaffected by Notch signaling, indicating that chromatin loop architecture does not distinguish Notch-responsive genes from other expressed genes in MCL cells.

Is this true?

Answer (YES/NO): NO